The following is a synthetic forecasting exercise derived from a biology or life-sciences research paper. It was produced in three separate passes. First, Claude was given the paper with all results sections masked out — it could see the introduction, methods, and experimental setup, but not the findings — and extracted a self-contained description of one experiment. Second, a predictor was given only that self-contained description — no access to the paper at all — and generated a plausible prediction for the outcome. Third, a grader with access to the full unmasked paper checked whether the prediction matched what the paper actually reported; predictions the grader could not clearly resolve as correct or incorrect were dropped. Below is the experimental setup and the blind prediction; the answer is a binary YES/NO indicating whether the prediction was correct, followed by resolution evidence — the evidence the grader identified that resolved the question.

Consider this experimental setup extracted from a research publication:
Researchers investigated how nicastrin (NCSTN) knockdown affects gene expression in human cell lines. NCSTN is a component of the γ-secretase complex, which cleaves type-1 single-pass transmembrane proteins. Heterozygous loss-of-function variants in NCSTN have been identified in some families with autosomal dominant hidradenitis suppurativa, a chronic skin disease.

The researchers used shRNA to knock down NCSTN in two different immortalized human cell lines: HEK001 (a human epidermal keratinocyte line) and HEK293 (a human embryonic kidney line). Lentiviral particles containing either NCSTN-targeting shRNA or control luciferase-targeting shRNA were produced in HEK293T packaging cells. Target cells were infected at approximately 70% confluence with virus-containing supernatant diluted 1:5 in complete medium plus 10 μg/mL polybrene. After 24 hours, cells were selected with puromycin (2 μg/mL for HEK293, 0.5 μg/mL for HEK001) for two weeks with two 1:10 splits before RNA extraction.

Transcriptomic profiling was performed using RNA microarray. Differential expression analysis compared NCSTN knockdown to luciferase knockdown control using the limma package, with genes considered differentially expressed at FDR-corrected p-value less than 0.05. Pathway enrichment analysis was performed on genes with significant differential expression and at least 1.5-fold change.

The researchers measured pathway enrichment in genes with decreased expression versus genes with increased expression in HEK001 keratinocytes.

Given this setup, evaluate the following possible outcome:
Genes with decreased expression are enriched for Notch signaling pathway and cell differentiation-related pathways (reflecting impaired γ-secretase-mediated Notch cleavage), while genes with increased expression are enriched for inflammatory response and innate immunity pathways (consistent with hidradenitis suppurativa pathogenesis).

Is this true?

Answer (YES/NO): NO